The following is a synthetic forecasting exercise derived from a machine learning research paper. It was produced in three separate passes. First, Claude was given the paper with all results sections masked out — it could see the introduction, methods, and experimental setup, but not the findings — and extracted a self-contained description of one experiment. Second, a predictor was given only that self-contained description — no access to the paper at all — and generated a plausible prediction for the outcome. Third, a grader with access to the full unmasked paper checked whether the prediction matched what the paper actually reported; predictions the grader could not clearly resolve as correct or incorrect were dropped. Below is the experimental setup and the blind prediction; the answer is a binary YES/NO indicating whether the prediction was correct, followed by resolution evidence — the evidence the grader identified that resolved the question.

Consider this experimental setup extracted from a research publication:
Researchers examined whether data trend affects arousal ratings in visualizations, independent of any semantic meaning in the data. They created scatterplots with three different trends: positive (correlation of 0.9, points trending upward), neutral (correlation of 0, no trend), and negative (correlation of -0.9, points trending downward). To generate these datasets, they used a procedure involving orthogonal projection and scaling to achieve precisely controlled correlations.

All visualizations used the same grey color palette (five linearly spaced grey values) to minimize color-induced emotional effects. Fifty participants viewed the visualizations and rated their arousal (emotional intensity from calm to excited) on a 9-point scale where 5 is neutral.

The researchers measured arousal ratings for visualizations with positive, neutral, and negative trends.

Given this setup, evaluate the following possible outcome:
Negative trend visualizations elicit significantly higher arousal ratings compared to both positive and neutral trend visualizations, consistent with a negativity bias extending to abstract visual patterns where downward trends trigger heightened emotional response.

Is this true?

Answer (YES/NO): NO